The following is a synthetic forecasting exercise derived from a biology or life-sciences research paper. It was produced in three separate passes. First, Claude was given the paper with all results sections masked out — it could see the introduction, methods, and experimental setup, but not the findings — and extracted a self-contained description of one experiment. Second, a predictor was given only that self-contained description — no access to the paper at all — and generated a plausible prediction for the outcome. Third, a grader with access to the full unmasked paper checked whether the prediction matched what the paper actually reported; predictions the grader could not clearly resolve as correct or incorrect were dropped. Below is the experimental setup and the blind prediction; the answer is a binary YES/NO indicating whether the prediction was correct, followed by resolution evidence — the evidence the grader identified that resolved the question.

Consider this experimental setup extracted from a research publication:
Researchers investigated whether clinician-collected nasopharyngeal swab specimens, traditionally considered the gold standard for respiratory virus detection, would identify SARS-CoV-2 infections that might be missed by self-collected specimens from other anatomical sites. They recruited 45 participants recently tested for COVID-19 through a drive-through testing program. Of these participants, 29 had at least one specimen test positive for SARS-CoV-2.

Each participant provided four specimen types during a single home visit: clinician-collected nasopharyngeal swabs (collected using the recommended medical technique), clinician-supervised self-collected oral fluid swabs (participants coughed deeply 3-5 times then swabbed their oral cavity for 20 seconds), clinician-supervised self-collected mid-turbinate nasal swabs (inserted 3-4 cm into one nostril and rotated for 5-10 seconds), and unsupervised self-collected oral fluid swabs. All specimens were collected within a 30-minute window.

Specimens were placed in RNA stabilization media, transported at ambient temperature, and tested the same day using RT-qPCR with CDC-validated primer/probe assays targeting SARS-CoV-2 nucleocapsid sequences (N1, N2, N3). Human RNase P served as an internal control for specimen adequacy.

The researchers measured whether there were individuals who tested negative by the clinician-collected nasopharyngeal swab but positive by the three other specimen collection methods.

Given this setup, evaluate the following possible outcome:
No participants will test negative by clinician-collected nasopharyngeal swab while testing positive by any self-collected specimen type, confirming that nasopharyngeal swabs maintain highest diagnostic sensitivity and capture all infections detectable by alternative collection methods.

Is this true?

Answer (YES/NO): NO